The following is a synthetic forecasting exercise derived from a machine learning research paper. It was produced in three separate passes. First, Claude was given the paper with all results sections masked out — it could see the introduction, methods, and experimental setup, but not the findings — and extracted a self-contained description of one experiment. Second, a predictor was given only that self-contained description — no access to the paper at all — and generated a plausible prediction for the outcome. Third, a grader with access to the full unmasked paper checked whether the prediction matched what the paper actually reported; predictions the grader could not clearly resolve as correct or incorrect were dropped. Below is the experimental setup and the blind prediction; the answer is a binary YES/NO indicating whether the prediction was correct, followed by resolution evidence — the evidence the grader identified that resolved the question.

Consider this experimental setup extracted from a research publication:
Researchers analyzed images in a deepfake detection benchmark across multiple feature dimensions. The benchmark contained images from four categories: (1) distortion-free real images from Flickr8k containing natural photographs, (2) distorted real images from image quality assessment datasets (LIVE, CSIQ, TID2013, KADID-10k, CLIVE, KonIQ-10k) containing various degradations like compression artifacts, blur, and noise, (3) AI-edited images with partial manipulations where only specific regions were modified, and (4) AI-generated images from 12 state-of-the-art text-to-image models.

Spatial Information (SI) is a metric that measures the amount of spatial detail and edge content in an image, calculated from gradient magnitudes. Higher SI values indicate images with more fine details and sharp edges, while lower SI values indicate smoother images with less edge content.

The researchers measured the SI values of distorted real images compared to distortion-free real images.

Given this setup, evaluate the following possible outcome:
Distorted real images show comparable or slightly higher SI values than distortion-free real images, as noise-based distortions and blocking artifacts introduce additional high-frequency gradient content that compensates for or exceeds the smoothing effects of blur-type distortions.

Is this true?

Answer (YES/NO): YES